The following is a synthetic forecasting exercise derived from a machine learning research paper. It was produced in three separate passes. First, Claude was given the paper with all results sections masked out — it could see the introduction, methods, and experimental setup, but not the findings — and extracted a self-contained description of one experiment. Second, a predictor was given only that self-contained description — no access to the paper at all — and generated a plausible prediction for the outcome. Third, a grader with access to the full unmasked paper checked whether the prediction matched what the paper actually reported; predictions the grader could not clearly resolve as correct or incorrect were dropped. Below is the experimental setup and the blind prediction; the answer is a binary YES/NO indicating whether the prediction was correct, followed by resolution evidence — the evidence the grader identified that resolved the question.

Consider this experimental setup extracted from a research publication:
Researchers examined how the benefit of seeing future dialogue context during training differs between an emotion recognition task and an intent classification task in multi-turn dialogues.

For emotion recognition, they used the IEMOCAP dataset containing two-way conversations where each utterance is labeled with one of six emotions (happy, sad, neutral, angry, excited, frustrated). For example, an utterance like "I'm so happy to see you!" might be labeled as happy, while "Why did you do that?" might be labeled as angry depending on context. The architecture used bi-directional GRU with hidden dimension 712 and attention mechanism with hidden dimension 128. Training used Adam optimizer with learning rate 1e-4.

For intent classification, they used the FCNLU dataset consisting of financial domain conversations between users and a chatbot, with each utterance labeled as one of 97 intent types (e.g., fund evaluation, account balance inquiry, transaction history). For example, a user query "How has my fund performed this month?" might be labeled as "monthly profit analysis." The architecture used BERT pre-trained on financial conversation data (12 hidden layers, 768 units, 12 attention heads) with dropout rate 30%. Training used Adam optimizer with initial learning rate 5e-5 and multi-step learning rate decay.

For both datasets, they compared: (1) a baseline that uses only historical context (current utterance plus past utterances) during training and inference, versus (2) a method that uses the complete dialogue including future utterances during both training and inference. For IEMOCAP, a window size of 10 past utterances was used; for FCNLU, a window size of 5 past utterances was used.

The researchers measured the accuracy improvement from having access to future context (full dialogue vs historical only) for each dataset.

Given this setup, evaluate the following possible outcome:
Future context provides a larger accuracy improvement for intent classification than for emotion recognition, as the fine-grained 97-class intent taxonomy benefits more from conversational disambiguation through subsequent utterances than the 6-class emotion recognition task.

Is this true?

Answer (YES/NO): NO